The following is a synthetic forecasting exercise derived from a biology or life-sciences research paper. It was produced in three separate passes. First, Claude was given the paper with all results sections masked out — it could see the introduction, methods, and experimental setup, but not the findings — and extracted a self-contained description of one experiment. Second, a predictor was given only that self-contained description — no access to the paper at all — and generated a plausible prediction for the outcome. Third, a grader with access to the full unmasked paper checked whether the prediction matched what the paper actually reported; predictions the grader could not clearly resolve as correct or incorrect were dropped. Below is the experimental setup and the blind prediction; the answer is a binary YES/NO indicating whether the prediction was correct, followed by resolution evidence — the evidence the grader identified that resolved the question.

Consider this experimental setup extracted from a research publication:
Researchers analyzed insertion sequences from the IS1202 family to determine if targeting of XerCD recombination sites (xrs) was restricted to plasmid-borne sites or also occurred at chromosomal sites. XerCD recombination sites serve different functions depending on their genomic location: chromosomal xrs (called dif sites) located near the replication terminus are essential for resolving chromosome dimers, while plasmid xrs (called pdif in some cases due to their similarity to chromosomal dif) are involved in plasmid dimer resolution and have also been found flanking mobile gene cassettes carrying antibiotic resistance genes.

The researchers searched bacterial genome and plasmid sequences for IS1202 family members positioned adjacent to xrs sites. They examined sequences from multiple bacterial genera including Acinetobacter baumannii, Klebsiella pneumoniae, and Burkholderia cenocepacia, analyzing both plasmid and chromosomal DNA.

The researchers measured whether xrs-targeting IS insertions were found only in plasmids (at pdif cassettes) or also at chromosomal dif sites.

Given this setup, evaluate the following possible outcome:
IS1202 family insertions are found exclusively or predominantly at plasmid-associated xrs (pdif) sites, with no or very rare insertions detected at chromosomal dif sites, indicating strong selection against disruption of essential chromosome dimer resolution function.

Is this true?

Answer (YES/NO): NO